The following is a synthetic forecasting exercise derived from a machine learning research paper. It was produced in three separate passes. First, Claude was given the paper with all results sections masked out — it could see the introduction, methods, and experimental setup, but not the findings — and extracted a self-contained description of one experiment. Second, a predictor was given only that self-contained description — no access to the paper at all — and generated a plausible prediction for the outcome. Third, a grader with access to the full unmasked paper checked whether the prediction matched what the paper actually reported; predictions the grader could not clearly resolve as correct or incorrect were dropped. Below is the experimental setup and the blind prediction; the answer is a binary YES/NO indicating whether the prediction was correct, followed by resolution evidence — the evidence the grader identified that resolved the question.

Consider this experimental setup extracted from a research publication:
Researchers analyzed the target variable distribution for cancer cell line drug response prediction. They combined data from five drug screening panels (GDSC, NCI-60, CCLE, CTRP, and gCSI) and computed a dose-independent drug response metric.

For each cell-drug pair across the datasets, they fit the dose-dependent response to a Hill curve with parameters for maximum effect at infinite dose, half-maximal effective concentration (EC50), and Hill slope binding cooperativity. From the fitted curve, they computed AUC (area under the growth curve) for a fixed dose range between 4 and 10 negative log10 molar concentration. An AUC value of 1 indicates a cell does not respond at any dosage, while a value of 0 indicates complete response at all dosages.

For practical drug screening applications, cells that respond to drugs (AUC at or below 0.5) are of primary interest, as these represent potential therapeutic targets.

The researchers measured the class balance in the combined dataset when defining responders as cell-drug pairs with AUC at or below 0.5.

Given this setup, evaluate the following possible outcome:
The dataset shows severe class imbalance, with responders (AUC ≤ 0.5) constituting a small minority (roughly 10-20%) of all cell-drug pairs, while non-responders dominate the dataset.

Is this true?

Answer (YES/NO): NO